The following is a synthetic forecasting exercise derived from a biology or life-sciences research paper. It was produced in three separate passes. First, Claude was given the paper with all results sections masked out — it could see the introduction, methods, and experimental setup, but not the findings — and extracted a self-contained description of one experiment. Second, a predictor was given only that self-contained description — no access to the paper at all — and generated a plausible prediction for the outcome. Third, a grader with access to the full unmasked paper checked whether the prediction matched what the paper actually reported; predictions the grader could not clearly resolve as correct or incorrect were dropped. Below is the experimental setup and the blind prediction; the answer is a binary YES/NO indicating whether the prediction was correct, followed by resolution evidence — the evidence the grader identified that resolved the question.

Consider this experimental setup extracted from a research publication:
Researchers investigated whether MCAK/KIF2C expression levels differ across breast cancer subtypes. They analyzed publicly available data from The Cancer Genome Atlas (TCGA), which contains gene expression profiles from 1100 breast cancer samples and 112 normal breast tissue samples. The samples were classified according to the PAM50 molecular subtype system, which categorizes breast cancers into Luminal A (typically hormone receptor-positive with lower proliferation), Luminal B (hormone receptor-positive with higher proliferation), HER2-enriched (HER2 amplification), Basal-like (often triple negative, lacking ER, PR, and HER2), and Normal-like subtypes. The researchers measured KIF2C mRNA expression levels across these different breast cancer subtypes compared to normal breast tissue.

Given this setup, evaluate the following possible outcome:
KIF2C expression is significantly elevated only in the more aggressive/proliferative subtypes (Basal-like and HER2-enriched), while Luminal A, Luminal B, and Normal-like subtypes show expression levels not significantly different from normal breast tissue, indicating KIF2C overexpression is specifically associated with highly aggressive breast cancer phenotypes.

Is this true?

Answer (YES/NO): NO